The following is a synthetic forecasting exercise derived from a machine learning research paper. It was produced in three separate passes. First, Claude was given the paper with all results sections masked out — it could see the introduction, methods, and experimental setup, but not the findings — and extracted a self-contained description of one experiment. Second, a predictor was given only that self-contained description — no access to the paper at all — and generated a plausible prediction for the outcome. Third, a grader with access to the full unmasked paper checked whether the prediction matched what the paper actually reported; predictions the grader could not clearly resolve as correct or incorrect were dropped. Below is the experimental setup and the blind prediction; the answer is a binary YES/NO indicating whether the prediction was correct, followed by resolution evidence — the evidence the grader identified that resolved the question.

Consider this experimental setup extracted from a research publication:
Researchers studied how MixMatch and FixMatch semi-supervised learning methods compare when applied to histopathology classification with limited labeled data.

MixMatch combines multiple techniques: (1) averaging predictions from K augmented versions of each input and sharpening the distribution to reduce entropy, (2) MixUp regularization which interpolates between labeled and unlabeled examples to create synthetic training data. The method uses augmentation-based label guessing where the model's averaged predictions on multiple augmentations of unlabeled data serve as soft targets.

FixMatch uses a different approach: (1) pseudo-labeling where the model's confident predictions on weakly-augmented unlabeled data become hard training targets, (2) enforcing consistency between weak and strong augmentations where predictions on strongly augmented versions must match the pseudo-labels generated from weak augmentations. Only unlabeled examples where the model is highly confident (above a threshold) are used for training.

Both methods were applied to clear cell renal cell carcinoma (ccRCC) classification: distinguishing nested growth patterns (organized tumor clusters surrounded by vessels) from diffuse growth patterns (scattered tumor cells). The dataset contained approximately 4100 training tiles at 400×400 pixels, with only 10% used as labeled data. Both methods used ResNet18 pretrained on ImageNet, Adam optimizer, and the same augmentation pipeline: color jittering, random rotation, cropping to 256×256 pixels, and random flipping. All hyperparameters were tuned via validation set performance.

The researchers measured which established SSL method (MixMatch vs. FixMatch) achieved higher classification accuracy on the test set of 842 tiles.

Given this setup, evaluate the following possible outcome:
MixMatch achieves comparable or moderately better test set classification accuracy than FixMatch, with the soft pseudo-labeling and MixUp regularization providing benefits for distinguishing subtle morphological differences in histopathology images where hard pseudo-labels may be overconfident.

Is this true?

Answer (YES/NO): NO